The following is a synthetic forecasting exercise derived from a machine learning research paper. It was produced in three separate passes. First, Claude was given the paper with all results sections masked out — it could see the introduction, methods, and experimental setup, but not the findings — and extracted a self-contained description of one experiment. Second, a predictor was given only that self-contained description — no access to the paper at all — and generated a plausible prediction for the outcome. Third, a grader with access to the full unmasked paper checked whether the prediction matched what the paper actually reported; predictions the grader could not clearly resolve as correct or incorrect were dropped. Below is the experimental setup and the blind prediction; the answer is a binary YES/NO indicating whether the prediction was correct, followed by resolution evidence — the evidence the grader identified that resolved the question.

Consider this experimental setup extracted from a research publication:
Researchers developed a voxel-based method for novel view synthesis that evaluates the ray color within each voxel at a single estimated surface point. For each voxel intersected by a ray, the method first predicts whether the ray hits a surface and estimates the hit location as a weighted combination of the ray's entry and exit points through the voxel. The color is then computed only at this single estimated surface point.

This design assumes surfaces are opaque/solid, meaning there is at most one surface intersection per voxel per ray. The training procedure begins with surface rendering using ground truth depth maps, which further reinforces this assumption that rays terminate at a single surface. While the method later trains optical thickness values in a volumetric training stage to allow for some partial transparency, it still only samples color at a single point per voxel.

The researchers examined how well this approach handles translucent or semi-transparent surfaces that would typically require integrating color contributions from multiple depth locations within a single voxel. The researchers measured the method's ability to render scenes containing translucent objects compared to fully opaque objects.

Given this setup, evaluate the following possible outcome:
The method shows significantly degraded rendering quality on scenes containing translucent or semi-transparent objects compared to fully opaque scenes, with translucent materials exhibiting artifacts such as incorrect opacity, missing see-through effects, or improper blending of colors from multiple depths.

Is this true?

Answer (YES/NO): YES